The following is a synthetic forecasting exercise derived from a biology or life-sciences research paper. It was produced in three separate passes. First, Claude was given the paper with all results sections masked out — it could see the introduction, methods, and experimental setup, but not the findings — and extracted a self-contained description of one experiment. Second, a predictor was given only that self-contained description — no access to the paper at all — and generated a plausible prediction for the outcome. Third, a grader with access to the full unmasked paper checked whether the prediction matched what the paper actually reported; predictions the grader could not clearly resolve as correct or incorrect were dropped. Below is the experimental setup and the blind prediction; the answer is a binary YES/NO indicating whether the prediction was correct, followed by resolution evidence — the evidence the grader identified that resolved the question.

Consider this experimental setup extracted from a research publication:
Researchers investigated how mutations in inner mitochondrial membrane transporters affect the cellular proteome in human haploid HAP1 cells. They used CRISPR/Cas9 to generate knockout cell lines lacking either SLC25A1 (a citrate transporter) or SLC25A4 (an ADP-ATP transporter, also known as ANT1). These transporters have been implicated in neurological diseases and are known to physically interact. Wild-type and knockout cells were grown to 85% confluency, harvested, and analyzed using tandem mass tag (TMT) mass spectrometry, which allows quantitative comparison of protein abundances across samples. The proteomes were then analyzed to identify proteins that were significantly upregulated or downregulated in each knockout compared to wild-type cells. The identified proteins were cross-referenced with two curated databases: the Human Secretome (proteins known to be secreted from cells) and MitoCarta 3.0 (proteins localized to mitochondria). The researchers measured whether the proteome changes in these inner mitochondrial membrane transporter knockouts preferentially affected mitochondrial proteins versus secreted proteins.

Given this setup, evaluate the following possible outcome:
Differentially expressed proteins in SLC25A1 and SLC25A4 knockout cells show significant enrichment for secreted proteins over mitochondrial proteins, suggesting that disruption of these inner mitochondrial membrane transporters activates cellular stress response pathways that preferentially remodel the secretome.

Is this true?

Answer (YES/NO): NO